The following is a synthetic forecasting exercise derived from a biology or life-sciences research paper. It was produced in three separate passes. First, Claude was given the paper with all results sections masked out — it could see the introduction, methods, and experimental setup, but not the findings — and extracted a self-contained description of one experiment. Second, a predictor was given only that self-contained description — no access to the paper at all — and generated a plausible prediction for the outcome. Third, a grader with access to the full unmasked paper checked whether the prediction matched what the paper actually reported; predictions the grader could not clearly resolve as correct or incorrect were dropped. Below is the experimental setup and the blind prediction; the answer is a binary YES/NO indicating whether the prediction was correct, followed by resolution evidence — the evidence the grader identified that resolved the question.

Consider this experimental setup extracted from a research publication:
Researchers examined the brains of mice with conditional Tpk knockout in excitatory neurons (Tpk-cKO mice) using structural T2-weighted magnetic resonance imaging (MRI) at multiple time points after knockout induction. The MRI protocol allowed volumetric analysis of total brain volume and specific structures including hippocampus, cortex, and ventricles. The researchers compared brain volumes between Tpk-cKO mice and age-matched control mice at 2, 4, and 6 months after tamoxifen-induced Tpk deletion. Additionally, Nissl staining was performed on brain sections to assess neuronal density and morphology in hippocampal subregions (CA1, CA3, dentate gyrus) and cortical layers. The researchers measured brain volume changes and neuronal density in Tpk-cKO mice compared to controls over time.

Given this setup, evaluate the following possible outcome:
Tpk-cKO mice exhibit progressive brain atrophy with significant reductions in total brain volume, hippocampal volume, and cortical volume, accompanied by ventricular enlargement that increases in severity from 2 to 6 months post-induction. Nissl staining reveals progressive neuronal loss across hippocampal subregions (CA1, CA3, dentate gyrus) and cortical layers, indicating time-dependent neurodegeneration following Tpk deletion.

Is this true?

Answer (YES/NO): NO